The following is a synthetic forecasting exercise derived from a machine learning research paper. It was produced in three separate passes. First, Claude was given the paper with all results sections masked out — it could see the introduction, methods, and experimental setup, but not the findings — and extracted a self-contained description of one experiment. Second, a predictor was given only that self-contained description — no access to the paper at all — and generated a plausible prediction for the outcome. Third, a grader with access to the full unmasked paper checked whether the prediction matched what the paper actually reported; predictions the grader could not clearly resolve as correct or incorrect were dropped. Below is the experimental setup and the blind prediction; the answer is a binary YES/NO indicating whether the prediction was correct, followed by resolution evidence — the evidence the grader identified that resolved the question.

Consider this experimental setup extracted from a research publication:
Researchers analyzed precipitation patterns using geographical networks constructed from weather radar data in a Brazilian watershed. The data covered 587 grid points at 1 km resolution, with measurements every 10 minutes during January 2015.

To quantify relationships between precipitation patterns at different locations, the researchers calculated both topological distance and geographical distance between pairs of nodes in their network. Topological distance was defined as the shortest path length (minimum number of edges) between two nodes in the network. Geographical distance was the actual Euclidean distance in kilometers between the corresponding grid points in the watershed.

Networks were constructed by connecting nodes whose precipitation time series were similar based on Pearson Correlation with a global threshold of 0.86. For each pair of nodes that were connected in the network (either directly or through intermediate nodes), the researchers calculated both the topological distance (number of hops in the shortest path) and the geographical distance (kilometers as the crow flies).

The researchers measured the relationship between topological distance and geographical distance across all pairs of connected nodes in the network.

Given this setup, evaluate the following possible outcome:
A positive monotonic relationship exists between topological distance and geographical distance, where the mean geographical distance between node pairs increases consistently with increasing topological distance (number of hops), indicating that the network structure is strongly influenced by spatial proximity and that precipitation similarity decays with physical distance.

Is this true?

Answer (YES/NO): YES